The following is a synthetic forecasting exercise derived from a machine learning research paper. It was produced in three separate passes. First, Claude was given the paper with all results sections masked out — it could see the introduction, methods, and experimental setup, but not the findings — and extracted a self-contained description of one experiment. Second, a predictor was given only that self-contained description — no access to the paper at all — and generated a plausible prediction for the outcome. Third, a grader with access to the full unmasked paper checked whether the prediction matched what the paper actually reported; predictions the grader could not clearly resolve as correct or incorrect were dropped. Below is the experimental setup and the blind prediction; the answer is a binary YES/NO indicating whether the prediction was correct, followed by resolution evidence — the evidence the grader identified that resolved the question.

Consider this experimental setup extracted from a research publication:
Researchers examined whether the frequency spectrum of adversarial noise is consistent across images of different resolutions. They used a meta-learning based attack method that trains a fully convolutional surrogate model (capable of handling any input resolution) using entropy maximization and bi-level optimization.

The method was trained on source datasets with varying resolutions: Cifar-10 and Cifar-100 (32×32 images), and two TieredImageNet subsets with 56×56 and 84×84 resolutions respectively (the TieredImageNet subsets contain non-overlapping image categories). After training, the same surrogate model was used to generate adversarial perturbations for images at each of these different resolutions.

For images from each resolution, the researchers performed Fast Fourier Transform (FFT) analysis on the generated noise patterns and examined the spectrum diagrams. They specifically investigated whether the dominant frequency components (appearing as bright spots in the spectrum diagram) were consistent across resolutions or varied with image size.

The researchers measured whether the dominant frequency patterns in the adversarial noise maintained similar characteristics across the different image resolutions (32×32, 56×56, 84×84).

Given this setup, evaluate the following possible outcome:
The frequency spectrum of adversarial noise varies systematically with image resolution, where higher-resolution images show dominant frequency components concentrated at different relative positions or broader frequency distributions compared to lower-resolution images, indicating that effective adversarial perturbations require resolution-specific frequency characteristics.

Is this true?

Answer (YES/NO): NO